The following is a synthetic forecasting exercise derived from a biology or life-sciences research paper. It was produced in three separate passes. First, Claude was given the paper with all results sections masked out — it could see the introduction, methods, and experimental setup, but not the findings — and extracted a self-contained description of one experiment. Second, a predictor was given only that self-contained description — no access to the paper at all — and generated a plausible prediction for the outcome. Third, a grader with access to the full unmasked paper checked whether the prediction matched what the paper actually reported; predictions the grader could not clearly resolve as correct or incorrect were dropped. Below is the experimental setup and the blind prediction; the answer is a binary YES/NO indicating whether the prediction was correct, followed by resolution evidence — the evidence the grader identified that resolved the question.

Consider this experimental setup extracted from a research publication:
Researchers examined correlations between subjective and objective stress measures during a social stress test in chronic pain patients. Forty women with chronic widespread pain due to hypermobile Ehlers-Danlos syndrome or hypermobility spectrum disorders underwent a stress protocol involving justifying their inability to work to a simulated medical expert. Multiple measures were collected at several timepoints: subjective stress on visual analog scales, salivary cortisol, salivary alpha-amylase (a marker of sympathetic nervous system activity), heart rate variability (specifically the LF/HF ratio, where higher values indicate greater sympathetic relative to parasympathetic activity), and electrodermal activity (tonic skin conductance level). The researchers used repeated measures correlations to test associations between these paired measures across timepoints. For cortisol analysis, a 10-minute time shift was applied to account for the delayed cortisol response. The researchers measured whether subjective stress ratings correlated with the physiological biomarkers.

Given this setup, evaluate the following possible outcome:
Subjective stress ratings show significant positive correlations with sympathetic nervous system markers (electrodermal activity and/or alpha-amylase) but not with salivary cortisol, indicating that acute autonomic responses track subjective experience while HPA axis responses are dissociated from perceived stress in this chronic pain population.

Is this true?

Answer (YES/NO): NO